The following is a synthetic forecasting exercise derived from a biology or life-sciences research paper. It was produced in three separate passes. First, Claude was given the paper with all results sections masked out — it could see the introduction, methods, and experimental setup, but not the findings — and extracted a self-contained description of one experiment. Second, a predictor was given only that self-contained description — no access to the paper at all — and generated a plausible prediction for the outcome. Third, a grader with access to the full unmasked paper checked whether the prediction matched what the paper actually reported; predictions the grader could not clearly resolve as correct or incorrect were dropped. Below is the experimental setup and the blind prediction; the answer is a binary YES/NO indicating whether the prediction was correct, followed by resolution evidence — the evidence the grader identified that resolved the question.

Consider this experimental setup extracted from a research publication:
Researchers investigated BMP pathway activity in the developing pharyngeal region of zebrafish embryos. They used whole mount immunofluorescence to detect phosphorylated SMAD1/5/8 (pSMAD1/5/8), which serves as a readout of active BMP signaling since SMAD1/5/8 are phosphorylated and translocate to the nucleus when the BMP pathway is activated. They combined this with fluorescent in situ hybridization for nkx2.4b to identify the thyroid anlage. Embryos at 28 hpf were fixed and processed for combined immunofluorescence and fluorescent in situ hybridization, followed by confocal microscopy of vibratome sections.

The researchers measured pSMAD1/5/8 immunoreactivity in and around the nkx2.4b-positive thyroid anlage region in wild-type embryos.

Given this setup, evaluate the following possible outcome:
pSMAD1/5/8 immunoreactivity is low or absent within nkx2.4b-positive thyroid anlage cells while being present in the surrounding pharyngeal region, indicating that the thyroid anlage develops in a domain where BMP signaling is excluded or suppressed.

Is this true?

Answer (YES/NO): NO